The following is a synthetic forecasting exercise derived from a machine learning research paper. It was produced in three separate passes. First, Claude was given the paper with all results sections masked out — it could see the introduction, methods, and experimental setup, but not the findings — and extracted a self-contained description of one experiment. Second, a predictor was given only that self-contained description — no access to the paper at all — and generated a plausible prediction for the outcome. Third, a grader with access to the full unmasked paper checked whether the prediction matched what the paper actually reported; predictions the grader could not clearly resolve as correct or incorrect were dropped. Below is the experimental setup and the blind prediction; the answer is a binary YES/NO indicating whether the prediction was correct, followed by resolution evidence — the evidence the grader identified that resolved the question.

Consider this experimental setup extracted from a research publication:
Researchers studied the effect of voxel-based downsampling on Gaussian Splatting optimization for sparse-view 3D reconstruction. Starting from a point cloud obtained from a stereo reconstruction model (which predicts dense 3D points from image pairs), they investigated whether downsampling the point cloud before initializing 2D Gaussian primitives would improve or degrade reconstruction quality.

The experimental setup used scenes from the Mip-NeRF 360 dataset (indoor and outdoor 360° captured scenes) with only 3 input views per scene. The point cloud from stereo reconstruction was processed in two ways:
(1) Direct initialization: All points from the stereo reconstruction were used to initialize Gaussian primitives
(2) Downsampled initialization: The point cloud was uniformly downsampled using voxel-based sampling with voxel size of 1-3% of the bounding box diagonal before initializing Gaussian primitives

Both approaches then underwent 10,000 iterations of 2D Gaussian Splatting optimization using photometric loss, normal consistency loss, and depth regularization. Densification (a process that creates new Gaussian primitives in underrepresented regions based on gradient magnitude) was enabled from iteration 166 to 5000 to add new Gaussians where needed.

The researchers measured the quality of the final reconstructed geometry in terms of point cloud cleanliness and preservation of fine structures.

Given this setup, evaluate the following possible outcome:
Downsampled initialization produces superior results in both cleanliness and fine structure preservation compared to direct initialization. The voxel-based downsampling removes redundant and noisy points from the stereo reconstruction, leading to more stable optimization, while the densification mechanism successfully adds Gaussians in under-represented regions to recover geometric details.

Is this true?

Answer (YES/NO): YES